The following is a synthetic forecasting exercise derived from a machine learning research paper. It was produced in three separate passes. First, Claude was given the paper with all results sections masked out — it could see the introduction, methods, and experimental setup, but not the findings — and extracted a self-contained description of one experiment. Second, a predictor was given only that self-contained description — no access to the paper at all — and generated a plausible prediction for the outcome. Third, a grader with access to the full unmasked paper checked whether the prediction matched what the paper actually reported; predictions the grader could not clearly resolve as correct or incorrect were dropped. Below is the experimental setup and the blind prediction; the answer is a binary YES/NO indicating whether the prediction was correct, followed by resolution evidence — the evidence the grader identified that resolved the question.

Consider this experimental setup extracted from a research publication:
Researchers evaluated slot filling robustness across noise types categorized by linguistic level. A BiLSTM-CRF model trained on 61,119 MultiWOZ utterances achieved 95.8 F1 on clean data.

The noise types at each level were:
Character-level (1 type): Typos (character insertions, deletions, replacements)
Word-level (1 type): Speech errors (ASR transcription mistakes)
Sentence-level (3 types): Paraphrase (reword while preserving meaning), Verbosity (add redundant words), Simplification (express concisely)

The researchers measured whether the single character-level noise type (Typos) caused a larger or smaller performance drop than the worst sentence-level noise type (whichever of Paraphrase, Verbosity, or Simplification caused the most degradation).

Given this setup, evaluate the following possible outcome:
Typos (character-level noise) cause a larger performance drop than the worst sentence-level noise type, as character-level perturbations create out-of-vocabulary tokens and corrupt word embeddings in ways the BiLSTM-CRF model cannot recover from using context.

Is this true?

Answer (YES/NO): YES